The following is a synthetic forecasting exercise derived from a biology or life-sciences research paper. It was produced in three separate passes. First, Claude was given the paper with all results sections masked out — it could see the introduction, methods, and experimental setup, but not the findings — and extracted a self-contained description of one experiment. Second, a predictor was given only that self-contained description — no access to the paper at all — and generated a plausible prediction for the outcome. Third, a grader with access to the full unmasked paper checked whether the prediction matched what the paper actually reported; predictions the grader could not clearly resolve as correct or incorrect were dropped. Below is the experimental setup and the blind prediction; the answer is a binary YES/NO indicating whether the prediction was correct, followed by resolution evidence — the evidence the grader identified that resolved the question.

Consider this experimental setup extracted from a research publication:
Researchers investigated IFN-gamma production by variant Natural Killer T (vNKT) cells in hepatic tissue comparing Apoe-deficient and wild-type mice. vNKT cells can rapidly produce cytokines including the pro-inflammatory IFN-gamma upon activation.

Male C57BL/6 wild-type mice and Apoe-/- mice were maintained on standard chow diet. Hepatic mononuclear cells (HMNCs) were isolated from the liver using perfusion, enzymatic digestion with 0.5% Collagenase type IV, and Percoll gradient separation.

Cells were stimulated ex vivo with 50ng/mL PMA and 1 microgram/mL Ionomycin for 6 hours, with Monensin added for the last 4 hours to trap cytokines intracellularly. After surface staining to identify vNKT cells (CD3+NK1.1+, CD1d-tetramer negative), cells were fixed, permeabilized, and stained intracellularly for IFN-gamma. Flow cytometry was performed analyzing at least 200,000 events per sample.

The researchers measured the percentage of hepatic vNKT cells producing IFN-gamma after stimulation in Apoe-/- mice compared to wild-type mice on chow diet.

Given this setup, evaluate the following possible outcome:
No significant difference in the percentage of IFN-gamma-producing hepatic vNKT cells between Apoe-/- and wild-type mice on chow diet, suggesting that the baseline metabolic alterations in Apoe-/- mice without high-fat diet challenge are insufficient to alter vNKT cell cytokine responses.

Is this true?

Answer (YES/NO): YES